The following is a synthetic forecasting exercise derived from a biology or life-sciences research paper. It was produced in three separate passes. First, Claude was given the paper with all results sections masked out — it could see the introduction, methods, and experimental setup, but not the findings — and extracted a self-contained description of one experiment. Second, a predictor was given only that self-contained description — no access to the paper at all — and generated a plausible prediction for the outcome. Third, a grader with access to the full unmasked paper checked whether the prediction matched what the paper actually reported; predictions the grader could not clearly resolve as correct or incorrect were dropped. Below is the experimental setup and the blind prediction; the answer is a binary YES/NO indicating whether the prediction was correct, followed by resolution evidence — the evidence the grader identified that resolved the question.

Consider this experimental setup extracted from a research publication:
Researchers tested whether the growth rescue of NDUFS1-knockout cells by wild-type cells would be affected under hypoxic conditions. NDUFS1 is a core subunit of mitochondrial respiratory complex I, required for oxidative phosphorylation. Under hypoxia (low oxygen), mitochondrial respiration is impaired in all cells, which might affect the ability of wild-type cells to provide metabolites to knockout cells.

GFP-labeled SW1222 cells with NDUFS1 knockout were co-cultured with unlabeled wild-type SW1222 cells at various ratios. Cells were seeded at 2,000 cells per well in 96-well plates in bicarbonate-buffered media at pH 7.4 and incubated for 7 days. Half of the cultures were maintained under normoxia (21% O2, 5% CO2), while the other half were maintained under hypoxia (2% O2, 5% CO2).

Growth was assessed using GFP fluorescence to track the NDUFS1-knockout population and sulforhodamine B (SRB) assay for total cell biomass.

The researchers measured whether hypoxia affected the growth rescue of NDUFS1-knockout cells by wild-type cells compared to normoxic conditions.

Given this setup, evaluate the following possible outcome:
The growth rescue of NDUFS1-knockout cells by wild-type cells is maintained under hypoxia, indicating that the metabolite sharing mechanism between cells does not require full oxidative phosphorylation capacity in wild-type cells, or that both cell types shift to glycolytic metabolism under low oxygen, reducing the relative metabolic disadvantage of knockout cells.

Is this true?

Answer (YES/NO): NO